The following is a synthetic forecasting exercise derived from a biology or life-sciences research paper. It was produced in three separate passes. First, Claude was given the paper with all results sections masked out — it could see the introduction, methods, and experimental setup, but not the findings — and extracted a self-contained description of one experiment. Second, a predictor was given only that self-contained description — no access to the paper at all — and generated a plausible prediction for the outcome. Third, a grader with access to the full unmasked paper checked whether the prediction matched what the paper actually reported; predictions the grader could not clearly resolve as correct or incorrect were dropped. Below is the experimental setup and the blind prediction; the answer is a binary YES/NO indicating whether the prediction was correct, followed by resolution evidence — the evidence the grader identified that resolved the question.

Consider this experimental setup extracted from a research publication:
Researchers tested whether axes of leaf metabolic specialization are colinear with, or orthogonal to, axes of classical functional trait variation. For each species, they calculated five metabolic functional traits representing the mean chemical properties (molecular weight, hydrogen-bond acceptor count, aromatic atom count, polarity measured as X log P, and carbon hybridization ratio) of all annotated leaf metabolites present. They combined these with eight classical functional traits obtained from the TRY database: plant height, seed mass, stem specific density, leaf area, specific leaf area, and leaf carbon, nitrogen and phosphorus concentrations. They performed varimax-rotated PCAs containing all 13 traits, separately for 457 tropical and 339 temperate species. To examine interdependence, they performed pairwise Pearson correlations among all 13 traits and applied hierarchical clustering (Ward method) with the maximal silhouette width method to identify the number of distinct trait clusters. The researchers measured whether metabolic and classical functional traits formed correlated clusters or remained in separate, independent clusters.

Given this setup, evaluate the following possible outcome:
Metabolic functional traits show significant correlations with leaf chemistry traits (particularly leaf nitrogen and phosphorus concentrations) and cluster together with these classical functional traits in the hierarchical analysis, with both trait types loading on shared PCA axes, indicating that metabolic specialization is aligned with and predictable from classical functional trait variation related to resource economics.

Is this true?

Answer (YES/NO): NO